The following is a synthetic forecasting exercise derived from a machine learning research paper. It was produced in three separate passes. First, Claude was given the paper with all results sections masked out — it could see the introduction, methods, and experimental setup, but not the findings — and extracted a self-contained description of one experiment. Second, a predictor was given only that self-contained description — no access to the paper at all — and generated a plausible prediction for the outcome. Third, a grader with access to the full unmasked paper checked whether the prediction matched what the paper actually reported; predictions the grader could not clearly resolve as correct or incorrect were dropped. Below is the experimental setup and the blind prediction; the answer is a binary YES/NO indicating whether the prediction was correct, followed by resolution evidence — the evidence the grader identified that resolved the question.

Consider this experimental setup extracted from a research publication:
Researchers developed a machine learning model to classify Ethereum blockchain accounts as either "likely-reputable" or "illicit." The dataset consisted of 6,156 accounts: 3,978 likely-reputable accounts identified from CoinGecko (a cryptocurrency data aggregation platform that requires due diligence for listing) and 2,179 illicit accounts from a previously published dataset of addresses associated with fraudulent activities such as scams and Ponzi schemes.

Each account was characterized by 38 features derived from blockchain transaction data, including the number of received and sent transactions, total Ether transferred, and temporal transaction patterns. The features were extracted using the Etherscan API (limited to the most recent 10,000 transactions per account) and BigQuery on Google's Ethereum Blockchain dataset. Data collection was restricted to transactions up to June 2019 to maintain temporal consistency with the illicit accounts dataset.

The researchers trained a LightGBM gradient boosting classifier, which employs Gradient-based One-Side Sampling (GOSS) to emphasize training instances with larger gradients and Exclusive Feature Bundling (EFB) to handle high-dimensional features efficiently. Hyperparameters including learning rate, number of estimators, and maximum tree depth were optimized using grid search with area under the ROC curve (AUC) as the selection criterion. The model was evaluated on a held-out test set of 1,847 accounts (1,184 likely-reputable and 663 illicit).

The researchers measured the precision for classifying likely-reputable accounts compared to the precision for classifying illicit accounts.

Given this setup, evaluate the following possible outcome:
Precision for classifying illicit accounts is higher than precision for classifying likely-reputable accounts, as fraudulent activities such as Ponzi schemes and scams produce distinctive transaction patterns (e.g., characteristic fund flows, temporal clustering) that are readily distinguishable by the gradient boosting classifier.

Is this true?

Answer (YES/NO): NO